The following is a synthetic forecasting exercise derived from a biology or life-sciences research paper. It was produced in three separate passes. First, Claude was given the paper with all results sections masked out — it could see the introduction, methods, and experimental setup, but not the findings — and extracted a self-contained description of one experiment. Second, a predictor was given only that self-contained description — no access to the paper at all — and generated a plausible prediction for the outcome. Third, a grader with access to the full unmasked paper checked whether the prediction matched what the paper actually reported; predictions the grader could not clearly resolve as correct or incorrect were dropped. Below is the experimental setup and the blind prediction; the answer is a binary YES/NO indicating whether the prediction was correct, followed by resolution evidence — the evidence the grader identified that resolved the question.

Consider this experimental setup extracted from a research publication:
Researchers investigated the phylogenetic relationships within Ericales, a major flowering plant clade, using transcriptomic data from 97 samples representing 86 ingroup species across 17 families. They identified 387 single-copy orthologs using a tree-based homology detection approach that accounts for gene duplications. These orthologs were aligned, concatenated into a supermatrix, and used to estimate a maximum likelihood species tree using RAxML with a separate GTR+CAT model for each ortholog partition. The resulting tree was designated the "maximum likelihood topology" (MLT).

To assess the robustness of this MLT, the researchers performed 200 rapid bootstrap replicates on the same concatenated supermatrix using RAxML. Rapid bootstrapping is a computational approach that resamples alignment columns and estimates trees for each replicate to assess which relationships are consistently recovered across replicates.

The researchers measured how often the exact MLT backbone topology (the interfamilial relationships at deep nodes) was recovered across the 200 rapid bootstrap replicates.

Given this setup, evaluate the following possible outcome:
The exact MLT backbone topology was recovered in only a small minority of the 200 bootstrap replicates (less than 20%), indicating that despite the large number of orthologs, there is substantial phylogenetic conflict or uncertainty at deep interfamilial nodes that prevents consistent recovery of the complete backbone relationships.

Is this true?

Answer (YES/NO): YES